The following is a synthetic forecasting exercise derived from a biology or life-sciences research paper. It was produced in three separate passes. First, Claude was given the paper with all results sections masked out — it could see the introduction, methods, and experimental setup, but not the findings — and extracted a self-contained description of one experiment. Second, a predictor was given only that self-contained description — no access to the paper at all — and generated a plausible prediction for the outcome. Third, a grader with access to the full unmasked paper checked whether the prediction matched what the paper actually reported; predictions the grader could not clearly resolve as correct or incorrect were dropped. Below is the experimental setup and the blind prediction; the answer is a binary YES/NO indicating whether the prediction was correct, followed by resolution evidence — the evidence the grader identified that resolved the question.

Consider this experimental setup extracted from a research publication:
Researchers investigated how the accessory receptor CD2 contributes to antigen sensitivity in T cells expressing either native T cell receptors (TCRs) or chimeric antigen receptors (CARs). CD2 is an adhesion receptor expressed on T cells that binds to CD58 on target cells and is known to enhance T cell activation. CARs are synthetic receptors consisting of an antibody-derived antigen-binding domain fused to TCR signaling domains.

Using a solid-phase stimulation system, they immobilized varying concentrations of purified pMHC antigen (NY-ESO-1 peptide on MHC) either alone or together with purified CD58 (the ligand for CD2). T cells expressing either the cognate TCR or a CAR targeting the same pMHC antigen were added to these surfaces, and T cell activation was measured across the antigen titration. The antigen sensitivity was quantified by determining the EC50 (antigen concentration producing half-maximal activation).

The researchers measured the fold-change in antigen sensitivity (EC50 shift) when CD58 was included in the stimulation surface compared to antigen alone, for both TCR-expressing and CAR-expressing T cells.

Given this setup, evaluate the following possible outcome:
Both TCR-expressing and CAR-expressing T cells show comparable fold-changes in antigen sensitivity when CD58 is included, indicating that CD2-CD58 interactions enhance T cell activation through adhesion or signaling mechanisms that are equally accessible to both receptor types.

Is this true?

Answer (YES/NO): NO